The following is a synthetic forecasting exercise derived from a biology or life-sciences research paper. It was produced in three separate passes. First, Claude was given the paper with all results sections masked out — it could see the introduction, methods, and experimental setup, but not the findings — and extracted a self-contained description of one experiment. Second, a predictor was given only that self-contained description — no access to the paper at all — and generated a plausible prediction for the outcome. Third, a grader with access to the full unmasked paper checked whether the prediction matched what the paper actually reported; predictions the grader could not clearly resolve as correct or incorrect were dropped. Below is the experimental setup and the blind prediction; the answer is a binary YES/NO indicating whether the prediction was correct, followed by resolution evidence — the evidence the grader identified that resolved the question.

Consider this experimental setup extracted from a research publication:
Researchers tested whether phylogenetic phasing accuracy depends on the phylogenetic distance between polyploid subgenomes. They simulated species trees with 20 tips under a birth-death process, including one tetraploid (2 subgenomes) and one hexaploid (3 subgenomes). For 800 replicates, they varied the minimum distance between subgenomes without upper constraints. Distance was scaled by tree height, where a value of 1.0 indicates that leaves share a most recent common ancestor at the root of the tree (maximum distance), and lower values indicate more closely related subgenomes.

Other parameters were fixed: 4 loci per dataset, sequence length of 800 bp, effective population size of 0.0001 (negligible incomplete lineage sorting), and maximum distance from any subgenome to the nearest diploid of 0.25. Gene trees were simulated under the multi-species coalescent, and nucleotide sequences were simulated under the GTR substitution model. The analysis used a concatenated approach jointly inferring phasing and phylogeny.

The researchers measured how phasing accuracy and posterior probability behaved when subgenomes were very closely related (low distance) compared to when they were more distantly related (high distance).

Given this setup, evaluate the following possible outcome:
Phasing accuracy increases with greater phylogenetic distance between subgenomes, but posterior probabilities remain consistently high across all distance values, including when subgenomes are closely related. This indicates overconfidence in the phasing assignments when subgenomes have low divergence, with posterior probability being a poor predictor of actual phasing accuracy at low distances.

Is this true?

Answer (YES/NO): NO